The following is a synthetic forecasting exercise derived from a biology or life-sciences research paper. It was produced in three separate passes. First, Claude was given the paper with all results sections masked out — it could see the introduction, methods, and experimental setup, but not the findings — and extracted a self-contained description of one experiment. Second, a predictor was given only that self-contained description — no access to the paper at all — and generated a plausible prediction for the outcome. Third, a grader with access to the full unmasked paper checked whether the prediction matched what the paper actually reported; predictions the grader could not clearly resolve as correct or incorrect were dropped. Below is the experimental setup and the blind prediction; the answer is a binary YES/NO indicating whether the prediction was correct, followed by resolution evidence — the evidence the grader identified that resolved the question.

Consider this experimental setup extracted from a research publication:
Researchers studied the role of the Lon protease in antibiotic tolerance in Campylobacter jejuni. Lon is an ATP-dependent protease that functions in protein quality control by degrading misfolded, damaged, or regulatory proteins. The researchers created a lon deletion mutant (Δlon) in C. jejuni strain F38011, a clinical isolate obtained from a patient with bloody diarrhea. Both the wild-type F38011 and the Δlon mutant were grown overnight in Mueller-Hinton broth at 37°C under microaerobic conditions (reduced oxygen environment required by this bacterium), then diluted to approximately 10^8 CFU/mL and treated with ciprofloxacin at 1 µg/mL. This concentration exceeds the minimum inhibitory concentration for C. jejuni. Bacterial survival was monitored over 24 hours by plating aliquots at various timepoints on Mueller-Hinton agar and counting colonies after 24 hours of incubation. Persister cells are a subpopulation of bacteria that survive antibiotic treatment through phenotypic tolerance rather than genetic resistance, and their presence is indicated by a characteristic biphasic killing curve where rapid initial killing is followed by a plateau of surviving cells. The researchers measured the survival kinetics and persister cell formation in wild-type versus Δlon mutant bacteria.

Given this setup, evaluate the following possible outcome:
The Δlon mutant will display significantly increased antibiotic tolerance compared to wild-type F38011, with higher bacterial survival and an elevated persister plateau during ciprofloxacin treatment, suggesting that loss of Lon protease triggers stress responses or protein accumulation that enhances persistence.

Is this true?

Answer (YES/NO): NO